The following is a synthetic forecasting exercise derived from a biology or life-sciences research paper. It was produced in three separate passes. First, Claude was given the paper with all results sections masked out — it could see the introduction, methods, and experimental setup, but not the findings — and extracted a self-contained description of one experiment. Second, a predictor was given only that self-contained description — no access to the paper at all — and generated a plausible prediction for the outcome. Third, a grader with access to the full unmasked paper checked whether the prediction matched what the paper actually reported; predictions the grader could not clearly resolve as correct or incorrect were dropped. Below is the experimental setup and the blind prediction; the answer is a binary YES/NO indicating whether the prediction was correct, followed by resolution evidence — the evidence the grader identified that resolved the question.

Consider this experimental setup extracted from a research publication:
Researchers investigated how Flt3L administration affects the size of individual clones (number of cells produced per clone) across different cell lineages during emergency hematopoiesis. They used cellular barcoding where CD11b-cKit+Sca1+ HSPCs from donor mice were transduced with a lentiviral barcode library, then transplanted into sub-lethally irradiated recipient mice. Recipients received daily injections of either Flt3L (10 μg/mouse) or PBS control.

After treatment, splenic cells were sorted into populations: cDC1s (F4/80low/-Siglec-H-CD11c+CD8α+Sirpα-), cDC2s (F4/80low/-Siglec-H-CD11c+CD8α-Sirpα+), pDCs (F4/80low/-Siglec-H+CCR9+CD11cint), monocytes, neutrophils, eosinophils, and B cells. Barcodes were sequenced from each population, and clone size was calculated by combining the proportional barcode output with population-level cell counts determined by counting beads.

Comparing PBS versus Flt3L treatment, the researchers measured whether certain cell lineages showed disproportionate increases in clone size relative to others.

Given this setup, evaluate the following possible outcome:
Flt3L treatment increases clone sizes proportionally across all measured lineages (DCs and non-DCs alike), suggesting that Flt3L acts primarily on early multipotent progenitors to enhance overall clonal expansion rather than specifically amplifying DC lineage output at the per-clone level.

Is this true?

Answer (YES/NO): NO